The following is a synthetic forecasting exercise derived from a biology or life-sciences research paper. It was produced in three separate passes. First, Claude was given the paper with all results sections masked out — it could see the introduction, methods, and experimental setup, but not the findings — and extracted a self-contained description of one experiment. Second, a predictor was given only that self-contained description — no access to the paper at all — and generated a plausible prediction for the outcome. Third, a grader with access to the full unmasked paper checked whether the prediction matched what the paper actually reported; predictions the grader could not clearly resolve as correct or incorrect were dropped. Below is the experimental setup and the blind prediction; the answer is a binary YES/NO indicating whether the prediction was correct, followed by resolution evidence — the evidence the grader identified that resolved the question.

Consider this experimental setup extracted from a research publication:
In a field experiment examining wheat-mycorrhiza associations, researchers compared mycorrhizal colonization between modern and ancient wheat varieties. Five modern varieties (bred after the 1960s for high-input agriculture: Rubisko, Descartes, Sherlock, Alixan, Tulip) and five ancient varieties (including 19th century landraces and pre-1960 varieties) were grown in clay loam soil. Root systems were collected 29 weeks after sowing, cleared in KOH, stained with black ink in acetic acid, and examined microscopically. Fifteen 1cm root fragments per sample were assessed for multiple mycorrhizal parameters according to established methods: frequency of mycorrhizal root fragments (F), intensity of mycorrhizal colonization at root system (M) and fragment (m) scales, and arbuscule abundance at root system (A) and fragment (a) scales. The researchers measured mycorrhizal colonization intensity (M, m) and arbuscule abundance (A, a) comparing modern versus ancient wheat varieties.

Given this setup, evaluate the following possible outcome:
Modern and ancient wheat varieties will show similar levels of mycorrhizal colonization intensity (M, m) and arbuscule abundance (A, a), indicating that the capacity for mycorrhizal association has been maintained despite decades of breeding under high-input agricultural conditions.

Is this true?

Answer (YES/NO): NO